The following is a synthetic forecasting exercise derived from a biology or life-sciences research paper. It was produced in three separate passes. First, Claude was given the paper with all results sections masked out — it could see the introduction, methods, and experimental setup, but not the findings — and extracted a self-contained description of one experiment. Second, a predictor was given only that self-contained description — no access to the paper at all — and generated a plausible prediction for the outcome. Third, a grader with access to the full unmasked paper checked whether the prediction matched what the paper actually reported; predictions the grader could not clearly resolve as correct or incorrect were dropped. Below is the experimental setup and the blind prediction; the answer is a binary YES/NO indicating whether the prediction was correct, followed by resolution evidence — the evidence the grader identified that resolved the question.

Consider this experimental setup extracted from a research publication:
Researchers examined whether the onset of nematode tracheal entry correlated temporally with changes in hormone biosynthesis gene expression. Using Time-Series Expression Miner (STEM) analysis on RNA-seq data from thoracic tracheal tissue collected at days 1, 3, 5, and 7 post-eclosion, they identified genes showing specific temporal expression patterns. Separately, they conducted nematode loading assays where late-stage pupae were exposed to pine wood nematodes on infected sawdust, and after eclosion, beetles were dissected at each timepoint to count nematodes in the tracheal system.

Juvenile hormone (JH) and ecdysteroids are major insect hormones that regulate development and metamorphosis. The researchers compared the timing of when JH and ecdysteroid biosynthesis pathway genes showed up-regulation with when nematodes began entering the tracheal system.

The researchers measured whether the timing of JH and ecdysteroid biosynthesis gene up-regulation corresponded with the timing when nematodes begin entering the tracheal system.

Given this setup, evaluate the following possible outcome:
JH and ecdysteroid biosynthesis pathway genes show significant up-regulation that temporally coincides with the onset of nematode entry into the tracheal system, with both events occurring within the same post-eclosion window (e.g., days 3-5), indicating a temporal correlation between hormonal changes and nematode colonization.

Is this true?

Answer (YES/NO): YES